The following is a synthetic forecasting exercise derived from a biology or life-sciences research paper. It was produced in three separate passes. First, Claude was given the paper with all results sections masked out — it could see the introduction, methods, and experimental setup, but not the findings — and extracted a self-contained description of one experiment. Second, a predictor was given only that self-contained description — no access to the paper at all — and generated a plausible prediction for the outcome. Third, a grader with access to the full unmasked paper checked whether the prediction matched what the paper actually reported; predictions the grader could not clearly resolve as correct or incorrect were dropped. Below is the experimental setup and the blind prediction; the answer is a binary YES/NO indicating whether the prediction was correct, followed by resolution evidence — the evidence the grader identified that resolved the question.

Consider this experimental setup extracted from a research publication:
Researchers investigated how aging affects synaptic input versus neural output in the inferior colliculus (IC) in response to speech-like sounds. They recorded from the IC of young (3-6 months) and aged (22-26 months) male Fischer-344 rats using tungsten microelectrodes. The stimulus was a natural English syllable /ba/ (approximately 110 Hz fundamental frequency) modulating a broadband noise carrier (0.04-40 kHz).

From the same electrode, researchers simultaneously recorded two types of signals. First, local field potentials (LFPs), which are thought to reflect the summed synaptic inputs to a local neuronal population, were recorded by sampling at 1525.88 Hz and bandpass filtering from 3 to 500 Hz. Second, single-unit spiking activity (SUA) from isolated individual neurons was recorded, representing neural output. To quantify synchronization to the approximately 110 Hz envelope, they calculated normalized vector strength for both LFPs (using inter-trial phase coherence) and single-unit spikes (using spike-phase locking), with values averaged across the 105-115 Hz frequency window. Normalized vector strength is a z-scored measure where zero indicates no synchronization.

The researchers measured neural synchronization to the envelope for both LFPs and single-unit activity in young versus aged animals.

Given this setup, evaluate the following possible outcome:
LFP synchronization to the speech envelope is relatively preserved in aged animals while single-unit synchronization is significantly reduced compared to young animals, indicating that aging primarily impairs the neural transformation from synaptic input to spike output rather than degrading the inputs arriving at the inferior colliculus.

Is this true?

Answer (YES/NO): NO